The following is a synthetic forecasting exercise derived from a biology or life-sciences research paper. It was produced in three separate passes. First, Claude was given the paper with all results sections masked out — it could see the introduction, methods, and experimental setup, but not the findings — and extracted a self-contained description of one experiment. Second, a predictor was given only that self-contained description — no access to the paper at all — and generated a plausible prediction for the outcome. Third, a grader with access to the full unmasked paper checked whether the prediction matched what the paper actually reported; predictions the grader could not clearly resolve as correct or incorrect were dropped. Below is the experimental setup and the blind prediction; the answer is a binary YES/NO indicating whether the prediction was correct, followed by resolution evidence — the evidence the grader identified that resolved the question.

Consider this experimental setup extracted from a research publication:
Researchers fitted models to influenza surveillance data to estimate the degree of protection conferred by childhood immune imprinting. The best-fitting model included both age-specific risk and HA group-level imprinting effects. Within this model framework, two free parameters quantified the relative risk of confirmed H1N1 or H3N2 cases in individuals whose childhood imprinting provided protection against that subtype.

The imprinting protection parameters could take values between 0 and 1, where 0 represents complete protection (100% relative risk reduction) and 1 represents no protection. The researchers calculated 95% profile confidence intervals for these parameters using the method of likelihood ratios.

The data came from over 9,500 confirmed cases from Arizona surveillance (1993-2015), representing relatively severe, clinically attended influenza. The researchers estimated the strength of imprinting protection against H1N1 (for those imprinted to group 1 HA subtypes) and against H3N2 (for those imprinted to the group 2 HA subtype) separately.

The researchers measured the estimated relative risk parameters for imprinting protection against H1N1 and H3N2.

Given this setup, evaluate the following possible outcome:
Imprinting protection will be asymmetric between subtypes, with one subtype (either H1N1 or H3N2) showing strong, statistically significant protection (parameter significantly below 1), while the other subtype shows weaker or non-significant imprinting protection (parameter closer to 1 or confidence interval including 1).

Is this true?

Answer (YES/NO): YES